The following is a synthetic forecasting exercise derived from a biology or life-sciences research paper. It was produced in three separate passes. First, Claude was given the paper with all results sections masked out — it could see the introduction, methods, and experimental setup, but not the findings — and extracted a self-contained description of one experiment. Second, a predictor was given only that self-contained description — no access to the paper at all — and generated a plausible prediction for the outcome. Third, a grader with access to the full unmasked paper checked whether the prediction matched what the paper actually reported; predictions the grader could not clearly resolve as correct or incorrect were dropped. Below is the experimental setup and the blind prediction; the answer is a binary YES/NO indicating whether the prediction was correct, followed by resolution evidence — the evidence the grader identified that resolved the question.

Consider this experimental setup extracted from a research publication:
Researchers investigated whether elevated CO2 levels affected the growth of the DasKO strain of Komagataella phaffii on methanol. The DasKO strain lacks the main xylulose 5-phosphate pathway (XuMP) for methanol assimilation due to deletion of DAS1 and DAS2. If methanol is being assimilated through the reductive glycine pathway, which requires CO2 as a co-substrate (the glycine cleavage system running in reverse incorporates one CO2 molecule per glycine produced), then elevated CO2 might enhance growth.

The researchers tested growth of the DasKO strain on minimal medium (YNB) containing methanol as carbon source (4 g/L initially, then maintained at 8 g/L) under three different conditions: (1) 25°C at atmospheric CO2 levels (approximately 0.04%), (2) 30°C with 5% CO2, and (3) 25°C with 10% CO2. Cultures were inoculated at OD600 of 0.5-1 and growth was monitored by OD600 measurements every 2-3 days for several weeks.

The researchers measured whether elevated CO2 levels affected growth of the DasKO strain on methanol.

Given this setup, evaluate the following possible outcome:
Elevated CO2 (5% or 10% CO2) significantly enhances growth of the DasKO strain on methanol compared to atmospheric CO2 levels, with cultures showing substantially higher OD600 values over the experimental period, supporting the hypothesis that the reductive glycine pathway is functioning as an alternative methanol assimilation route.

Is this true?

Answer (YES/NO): NO